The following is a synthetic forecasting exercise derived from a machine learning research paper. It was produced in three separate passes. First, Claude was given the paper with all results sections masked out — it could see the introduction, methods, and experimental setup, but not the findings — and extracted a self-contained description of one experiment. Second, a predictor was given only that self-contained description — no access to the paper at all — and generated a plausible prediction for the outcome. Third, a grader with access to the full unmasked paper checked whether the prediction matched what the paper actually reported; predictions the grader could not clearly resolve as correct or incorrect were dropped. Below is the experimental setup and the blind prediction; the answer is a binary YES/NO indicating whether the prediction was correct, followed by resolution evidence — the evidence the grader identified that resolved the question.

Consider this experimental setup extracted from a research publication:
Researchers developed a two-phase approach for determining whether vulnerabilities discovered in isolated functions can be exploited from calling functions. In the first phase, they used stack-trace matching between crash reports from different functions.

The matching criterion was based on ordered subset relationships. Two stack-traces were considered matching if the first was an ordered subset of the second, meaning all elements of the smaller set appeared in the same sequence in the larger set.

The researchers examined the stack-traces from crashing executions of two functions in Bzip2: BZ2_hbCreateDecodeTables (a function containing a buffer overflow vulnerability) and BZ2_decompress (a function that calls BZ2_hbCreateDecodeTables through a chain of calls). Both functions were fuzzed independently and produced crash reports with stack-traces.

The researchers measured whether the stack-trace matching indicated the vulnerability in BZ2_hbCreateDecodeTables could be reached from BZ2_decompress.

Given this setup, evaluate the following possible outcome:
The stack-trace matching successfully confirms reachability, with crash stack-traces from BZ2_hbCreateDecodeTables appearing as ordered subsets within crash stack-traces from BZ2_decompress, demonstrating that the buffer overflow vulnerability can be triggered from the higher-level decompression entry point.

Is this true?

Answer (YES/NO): YES